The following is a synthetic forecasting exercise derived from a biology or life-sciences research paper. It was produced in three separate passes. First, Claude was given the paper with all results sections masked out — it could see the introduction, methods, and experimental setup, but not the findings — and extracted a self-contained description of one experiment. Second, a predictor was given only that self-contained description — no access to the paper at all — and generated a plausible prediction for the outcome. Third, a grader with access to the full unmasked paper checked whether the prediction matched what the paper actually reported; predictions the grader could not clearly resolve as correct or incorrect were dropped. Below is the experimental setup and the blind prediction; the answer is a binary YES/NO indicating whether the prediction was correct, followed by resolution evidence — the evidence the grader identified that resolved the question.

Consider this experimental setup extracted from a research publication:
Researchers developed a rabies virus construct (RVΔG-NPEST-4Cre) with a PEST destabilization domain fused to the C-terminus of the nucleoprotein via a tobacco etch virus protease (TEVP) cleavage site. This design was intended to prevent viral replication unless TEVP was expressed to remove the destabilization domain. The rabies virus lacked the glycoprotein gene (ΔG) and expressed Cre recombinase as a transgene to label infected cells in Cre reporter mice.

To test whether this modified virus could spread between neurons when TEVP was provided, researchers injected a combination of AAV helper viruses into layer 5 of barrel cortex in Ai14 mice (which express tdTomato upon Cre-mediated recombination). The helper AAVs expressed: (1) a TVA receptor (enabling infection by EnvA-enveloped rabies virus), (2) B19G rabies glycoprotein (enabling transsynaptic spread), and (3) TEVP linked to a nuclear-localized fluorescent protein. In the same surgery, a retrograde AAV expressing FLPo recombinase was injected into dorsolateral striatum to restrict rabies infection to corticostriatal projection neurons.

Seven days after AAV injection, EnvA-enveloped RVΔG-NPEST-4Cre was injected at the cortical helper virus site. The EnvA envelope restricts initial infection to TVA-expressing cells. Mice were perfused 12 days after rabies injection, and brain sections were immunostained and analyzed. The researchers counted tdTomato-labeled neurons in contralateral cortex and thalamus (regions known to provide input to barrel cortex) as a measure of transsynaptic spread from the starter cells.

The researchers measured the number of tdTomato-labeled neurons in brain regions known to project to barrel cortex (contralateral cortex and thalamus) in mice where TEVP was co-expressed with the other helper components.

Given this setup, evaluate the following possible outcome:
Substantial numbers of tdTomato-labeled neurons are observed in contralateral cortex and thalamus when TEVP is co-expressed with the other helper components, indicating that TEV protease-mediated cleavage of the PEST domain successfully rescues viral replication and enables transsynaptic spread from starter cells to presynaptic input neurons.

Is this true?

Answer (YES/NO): YES